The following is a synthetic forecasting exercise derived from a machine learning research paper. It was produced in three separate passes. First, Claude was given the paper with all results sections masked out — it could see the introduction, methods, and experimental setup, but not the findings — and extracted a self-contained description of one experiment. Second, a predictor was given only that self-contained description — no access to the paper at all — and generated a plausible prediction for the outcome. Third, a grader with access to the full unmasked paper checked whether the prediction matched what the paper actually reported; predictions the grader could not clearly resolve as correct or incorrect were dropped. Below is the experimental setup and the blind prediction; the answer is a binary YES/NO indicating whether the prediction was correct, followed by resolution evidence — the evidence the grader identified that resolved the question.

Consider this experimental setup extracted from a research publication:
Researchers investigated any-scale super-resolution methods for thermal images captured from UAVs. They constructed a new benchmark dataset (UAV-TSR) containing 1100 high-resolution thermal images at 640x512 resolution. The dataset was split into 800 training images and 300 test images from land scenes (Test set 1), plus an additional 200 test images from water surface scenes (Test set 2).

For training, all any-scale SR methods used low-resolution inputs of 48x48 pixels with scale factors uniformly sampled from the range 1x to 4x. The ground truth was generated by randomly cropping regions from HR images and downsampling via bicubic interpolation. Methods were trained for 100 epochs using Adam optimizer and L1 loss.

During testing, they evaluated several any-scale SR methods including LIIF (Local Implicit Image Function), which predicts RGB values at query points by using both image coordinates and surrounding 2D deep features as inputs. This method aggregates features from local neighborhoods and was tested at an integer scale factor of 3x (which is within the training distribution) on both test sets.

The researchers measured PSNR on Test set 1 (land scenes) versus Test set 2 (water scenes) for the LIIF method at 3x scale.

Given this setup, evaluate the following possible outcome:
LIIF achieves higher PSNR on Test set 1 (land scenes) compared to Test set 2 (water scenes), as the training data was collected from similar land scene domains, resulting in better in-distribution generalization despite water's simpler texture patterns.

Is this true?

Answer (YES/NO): YES